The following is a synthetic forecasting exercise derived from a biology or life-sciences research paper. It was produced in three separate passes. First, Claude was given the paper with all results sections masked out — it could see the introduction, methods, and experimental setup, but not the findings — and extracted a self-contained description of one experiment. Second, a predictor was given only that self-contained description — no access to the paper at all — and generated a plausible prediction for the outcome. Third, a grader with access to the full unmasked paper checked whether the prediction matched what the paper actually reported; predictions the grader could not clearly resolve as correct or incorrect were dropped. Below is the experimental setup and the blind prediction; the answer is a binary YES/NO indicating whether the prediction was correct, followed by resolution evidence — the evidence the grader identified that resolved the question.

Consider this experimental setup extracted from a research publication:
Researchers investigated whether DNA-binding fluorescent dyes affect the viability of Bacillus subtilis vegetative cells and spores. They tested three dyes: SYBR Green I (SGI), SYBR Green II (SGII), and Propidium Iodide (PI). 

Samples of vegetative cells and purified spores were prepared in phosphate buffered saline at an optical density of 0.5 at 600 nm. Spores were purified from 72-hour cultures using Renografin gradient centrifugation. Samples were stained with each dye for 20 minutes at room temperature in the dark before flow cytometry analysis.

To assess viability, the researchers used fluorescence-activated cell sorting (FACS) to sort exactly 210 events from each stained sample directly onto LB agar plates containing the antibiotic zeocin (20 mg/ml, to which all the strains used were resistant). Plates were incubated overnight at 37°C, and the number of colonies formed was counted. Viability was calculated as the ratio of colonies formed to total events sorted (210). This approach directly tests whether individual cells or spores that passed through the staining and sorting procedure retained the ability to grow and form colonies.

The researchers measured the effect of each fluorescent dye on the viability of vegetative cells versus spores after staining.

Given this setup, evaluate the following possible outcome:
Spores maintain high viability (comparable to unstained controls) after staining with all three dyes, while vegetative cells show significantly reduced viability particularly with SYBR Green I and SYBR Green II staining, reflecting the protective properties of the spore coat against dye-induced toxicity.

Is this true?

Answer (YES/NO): NO